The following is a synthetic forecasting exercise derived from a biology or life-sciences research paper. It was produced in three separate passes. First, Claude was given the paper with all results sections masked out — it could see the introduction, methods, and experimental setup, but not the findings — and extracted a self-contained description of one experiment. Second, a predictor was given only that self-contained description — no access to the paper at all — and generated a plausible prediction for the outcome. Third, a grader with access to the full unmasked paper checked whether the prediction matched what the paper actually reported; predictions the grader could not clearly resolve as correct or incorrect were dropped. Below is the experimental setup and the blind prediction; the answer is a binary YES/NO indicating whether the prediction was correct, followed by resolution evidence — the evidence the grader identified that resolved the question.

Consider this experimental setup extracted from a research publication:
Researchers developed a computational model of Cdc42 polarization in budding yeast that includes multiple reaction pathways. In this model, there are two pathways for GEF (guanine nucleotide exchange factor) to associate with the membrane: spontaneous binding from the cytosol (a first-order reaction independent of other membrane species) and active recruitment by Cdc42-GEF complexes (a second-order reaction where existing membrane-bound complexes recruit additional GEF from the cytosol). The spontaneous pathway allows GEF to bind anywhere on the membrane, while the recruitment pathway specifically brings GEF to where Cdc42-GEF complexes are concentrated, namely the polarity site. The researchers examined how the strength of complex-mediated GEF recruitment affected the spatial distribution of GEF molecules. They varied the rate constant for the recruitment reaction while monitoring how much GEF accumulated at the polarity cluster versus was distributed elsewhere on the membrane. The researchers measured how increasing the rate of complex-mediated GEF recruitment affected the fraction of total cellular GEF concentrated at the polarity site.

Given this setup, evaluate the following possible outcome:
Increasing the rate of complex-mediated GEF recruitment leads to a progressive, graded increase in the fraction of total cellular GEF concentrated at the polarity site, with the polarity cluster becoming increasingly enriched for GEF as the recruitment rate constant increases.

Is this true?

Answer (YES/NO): NO